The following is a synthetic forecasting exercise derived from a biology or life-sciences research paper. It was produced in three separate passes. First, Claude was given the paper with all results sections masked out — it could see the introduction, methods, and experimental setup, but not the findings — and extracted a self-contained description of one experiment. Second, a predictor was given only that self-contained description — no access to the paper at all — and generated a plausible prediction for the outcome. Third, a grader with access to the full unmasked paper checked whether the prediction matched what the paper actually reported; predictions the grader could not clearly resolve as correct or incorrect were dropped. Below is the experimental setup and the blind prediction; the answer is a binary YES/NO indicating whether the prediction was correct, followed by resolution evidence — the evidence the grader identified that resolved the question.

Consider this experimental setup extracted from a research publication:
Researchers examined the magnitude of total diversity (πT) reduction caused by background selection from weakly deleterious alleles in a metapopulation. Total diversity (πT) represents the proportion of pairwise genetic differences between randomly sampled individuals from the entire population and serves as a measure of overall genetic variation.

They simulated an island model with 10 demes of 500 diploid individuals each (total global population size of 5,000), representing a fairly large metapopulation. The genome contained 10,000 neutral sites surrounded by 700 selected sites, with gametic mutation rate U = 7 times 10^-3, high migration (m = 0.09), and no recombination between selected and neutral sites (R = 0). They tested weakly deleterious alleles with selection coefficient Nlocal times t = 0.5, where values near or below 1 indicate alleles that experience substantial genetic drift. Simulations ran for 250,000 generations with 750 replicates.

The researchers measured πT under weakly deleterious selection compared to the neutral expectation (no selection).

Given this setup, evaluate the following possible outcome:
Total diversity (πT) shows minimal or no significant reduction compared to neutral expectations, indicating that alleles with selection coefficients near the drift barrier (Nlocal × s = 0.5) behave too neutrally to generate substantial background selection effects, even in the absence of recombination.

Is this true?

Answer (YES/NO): NO